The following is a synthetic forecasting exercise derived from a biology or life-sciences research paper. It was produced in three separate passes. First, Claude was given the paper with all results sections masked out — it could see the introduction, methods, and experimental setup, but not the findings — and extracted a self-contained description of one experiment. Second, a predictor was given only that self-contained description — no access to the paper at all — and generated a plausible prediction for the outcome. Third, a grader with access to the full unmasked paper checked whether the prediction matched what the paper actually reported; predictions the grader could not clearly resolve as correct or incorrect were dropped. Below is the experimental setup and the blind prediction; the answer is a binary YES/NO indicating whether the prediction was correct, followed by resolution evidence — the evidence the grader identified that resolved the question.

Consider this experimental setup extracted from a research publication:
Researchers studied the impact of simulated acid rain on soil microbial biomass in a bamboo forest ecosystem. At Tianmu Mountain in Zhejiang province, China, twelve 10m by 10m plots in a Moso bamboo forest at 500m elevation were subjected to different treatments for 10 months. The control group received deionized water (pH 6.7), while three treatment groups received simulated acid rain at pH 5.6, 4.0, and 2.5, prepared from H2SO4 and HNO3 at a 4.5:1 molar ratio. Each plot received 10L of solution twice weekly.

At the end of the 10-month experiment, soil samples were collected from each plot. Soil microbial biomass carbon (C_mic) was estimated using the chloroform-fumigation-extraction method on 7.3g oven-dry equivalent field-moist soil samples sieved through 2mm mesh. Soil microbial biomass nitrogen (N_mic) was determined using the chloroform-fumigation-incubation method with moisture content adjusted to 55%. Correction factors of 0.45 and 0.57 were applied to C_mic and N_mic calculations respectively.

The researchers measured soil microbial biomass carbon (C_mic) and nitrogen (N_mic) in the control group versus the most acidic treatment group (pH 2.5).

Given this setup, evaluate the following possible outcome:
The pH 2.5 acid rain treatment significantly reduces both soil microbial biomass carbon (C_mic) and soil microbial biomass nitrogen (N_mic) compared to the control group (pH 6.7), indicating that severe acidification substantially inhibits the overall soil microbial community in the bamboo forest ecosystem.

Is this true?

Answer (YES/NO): NO